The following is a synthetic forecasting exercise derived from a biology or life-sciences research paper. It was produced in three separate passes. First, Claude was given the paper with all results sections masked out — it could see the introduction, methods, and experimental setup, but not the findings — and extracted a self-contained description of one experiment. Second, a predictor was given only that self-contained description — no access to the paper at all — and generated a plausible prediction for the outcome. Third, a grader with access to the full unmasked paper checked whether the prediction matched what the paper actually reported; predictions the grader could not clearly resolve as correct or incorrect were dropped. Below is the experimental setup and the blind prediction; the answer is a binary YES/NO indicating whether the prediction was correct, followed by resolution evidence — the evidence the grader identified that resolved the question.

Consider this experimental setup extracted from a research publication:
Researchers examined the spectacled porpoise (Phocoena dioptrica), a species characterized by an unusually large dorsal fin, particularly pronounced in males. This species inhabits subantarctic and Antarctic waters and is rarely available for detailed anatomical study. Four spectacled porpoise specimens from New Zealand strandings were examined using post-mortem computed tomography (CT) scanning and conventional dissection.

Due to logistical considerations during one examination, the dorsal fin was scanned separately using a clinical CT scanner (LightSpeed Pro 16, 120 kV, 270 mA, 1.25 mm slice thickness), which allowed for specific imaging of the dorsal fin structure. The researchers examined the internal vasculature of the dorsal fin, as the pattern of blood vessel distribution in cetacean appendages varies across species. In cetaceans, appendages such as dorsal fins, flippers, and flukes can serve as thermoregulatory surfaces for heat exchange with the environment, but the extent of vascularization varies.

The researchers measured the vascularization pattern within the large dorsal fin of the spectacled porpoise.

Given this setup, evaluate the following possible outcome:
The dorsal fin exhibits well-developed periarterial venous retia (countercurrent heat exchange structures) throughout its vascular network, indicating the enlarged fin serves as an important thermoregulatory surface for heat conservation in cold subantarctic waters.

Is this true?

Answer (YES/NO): NO